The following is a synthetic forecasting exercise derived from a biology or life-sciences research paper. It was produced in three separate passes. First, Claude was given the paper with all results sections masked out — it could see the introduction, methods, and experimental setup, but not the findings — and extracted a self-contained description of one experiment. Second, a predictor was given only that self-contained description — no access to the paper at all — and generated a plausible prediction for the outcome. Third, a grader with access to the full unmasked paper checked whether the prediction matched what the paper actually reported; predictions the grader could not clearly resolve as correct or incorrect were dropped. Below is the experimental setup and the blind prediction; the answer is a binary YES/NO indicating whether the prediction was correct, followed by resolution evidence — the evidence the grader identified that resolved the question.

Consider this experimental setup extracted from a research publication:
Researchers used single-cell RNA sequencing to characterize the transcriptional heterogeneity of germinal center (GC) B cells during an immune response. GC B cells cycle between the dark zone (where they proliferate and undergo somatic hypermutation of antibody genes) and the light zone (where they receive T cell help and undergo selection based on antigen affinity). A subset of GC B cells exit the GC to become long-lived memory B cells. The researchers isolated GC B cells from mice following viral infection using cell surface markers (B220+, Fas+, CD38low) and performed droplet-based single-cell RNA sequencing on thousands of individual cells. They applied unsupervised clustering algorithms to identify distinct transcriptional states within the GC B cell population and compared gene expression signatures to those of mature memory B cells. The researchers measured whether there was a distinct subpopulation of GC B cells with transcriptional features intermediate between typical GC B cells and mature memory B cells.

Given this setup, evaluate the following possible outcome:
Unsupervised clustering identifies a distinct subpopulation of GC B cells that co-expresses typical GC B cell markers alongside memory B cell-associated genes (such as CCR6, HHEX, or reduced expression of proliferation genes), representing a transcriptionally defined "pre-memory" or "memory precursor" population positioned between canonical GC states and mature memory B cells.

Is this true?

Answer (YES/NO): YES